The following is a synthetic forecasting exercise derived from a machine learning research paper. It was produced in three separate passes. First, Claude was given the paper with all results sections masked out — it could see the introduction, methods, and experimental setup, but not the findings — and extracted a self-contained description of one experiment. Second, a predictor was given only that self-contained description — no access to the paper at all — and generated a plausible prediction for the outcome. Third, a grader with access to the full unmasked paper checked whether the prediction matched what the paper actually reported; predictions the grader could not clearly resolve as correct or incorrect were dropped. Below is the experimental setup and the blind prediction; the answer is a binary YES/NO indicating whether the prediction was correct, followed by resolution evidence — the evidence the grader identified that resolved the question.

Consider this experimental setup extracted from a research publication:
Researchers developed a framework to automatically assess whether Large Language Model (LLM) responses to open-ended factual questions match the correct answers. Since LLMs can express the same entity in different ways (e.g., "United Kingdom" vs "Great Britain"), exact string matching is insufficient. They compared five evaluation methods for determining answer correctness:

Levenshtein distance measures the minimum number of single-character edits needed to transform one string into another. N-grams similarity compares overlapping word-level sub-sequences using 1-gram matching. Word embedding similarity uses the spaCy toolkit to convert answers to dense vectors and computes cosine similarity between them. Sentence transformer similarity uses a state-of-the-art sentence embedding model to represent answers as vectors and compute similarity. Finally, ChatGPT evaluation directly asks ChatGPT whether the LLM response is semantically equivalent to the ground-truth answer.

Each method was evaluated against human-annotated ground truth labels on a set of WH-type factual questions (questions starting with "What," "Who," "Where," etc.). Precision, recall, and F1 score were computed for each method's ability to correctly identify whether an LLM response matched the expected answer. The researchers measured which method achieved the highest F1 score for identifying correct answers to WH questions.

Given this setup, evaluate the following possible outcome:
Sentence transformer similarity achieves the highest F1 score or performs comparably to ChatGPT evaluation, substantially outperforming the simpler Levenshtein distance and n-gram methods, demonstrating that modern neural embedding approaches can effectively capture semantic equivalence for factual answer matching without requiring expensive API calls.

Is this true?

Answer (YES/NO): NO